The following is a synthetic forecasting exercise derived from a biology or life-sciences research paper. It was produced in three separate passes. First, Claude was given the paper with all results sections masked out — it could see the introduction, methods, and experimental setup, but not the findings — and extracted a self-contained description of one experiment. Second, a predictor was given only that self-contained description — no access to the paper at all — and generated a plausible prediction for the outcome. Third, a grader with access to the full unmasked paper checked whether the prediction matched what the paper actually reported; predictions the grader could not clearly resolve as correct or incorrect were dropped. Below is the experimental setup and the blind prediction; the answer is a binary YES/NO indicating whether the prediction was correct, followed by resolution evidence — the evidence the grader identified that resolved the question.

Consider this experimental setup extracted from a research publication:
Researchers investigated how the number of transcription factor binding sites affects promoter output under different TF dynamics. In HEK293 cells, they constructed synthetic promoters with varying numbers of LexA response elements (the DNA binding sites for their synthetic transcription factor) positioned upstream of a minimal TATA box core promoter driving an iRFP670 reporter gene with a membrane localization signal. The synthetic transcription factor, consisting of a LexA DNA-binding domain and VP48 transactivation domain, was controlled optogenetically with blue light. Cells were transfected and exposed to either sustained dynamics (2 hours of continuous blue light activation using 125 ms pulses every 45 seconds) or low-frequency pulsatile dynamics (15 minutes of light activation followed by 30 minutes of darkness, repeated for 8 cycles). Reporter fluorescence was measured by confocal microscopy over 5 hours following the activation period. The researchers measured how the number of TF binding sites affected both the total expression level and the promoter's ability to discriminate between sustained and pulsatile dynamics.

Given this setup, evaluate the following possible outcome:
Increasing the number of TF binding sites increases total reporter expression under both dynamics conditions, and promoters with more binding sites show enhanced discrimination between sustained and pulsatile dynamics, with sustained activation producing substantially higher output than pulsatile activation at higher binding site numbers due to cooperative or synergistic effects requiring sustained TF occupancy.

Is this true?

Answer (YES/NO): NO